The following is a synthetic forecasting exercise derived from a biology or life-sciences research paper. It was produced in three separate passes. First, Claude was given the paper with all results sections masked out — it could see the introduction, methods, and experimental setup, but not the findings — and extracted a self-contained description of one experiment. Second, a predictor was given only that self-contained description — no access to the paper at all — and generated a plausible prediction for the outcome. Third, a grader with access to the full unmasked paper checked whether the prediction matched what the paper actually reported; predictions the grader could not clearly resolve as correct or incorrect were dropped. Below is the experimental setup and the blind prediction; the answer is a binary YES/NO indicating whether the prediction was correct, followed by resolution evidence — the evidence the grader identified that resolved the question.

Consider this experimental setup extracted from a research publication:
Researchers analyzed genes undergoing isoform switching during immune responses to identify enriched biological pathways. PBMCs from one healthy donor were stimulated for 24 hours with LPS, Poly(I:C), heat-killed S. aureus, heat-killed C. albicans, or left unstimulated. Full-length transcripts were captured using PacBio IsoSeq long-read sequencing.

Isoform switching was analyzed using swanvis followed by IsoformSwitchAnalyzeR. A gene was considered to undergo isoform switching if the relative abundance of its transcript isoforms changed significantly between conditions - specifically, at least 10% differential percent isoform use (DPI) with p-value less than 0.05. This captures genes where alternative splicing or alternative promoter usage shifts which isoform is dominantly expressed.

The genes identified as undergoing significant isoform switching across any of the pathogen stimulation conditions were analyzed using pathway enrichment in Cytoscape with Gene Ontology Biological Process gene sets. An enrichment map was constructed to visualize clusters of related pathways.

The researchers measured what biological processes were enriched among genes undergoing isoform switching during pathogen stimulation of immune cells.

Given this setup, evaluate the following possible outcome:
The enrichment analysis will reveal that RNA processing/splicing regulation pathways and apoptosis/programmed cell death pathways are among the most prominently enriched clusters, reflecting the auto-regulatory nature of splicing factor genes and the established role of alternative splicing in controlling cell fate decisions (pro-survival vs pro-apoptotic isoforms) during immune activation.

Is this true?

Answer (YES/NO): YES